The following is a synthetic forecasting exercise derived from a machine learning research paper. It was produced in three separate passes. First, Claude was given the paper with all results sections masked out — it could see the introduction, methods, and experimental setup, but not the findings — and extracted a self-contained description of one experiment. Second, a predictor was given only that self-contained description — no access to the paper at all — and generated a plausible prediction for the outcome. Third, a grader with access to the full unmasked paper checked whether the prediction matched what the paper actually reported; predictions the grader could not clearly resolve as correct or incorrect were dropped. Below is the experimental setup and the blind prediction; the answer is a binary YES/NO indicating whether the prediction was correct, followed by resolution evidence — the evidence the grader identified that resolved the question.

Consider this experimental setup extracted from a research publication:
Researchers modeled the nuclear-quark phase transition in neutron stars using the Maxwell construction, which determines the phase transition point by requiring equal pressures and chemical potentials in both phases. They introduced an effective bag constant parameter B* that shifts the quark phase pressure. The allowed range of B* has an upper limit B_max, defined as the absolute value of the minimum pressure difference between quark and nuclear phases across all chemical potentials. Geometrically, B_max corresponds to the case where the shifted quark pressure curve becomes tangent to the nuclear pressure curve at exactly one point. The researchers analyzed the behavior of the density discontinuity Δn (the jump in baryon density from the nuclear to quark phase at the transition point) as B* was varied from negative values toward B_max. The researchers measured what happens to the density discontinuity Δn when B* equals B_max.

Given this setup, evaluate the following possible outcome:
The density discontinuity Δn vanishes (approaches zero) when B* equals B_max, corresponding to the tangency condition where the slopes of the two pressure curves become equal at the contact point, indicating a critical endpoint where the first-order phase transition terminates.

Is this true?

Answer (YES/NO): YES